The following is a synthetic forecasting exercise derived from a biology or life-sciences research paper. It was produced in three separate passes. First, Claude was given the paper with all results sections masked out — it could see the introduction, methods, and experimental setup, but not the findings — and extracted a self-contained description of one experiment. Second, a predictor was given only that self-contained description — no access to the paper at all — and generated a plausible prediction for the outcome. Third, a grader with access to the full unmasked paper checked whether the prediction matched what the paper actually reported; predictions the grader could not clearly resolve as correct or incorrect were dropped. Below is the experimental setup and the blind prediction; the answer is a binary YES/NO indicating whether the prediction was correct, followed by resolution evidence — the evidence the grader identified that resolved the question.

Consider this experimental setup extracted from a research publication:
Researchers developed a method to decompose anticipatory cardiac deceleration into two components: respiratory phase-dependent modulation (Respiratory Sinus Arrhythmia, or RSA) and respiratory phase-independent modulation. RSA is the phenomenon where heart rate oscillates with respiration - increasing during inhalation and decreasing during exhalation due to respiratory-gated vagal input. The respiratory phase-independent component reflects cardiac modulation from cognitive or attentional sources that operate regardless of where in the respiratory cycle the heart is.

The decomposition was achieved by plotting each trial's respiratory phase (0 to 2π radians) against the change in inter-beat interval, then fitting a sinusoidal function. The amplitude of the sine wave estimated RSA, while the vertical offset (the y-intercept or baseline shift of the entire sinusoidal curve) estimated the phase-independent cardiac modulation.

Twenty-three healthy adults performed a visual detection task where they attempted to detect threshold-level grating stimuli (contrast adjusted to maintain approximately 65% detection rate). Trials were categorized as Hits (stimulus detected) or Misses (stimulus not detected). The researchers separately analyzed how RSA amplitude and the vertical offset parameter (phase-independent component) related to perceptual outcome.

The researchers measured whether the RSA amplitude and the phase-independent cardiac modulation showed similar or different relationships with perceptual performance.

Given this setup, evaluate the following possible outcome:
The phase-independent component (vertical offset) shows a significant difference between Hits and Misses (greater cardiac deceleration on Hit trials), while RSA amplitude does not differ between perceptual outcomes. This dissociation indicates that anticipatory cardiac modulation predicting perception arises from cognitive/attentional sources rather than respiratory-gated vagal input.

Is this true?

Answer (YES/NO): NO